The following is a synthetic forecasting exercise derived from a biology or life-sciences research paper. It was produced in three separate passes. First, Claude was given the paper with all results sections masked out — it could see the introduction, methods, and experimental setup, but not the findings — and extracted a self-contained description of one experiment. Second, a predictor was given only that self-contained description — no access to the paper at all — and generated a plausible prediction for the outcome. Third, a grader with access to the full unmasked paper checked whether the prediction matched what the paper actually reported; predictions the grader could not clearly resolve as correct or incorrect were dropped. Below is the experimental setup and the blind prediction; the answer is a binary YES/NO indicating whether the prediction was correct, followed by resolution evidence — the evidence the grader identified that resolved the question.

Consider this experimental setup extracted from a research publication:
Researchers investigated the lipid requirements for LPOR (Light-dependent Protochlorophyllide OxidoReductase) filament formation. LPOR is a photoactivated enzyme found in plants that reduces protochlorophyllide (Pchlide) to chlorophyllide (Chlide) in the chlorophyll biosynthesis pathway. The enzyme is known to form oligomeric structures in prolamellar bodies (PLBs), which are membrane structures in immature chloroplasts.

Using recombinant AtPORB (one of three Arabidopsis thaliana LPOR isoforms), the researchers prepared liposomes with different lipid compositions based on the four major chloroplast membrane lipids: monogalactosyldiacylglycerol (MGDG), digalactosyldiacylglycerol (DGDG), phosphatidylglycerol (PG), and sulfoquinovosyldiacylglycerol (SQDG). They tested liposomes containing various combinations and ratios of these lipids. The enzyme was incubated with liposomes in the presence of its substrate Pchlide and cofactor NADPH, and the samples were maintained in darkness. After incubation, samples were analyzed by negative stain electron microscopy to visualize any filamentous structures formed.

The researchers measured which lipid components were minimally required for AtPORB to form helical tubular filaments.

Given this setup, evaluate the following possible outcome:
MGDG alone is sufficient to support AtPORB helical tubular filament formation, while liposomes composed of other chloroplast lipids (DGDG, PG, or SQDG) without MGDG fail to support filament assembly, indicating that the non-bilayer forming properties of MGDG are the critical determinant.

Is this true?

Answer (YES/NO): NO